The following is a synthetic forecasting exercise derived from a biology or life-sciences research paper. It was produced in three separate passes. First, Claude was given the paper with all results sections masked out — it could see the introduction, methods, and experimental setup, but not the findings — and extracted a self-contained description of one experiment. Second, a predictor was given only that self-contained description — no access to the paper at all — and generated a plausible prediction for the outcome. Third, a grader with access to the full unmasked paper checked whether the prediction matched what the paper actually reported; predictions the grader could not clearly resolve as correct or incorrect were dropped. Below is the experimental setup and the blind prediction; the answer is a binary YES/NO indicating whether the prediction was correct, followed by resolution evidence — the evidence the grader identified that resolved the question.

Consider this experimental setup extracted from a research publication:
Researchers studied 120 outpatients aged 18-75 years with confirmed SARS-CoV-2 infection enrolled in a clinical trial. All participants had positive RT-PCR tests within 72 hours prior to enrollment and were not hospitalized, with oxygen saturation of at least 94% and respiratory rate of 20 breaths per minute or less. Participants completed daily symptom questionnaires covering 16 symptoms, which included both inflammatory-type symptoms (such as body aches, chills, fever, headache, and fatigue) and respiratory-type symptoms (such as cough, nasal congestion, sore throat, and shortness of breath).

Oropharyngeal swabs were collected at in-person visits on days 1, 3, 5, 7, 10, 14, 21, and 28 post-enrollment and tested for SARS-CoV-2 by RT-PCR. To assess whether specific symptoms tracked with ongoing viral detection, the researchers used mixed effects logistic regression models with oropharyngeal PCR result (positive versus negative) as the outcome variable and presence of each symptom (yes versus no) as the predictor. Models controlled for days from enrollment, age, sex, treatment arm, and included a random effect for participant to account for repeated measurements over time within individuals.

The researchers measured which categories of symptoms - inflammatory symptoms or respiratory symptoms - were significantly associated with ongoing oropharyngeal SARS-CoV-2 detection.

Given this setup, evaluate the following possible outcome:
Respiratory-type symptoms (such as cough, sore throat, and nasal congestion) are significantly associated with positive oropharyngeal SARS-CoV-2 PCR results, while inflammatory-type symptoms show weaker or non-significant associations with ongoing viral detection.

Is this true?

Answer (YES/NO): NO